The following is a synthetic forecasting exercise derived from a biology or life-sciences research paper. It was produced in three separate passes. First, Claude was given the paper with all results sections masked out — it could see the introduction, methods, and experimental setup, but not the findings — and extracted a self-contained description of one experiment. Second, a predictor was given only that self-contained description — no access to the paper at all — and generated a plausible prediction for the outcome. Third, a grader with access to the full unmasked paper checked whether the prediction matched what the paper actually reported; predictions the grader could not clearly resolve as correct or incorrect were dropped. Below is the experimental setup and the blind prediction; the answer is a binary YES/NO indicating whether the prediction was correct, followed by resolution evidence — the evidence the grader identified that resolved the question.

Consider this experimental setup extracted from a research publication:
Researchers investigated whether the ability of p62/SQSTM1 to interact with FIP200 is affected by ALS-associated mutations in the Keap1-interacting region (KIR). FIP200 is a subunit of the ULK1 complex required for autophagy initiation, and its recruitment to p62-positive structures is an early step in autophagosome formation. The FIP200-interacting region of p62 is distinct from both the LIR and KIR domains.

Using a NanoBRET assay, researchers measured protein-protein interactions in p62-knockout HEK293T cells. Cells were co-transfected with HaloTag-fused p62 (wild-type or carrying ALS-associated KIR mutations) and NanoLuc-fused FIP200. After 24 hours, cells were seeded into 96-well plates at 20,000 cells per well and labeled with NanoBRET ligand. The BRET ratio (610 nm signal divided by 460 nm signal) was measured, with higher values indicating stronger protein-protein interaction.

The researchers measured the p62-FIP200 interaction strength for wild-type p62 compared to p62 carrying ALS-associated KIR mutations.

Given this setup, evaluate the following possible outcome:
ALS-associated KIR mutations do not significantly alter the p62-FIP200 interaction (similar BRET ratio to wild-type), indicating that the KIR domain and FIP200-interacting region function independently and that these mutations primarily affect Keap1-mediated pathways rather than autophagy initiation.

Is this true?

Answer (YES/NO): YES